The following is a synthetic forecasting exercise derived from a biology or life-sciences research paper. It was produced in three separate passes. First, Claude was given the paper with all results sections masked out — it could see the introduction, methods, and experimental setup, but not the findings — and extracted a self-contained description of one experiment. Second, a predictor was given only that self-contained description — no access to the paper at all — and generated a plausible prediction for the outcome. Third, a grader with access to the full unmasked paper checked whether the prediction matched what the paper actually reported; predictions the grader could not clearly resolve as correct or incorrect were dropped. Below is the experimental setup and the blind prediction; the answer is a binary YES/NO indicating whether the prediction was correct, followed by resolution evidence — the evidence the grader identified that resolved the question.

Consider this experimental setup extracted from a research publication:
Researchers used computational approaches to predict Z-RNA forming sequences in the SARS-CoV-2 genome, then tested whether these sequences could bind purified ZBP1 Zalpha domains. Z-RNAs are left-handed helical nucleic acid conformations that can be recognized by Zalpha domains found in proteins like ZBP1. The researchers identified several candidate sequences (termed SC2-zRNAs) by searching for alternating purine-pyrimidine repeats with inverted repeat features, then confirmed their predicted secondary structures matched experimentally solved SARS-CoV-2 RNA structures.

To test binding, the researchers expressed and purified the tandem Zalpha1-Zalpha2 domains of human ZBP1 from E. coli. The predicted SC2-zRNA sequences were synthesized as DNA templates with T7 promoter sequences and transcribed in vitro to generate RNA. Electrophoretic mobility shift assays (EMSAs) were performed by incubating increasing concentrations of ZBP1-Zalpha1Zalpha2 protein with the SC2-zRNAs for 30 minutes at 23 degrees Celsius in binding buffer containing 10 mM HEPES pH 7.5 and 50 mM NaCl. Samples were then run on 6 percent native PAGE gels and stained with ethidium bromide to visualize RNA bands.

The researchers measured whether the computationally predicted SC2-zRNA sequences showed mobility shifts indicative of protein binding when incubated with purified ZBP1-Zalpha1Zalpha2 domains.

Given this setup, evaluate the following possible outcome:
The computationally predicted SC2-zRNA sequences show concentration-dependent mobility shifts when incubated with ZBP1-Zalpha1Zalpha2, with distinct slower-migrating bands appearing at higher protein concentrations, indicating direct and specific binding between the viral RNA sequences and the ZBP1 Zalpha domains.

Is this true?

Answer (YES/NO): YES